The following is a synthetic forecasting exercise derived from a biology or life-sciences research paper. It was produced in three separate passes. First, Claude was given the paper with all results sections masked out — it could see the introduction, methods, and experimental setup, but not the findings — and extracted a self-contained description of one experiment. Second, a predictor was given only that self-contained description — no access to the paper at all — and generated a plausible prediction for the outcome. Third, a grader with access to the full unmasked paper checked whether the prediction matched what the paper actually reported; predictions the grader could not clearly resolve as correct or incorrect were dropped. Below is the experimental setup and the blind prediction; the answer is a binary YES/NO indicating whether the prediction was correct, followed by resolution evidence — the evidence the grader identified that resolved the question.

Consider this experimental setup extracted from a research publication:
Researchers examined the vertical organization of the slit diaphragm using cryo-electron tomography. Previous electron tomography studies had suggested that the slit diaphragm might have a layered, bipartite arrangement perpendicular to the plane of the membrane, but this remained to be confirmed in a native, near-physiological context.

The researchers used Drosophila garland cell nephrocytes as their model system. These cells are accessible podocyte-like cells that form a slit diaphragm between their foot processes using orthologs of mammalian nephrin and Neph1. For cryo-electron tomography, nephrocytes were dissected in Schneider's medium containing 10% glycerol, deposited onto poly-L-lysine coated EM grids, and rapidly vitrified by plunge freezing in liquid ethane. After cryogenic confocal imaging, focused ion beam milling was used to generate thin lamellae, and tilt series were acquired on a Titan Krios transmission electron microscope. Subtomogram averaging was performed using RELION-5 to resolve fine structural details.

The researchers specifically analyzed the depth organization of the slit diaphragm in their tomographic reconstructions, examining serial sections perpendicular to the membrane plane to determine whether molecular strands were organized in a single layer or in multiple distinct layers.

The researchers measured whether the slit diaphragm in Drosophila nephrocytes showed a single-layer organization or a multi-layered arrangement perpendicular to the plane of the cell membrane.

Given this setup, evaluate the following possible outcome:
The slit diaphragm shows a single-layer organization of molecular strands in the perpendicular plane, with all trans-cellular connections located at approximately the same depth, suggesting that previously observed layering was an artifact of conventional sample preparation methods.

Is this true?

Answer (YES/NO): NO